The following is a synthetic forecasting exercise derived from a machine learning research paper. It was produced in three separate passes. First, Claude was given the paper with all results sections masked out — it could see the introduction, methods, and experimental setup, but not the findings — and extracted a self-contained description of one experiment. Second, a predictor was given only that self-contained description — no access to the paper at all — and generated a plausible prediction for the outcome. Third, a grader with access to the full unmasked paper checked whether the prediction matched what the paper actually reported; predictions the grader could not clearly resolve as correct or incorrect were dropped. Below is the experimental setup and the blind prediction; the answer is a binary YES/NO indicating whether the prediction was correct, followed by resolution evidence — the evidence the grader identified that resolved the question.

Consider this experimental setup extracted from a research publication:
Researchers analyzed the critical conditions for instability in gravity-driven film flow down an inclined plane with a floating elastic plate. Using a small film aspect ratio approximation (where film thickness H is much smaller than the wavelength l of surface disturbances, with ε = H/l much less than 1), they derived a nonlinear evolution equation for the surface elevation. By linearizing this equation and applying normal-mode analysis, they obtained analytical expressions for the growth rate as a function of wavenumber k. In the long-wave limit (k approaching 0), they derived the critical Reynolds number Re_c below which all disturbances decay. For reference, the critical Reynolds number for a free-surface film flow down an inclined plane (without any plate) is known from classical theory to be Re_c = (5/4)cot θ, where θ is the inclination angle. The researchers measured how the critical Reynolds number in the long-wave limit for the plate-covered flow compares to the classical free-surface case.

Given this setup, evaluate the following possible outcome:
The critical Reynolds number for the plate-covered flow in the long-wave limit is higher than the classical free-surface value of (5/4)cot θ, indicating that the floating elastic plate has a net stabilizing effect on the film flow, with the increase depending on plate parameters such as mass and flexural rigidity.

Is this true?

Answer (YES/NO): NO